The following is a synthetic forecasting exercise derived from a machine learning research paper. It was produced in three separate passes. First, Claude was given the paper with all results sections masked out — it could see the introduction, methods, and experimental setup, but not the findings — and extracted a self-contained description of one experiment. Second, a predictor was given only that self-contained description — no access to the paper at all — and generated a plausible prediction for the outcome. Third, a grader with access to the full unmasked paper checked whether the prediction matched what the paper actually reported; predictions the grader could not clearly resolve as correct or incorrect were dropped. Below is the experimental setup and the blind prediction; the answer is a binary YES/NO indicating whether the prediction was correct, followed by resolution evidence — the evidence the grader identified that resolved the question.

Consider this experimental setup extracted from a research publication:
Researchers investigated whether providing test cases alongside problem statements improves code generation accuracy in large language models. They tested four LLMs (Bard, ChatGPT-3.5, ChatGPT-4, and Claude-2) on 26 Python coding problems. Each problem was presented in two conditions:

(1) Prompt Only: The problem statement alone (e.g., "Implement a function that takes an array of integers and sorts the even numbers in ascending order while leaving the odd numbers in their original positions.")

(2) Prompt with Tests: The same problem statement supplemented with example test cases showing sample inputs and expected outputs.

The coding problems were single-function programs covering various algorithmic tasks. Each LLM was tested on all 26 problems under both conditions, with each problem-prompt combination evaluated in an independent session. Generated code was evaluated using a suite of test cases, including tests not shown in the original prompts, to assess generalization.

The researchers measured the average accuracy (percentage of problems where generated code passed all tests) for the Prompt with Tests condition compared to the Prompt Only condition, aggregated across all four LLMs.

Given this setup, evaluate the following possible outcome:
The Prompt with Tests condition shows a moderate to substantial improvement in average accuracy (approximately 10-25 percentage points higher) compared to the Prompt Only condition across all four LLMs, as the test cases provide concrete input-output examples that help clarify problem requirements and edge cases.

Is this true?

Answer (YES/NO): NO